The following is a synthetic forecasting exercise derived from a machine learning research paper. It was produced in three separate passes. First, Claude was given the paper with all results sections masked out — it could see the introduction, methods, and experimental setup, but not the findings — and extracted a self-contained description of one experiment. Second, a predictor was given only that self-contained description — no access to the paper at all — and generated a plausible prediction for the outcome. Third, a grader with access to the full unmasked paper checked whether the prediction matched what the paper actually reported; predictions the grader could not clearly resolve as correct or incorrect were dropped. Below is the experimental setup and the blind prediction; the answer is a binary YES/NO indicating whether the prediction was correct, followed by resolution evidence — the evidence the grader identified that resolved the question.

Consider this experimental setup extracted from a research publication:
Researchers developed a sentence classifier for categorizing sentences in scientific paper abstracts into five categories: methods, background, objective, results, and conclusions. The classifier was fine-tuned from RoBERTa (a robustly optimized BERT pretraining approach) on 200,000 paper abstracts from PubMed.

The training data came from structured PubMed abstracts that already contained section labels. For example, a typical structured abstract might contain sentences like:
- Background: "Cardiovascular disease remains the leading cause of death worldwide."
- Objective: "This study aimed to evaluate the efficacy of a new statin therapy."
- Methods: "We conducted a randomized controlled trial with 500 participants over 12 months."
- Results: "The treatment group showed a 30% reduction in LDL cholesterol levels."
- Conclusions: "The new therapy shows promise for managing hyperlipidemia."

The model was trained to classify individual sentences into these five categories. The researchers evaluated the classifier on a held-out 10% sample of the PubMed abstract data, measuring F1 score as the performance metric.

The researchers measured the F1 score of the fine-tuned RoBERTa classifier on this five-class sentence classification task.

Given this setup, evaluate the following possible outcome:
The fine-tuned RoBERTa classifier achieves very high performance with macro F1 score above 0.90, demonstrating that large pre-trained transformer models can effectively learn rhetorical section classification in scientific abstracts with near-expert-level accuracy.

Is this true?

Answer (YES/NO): YES